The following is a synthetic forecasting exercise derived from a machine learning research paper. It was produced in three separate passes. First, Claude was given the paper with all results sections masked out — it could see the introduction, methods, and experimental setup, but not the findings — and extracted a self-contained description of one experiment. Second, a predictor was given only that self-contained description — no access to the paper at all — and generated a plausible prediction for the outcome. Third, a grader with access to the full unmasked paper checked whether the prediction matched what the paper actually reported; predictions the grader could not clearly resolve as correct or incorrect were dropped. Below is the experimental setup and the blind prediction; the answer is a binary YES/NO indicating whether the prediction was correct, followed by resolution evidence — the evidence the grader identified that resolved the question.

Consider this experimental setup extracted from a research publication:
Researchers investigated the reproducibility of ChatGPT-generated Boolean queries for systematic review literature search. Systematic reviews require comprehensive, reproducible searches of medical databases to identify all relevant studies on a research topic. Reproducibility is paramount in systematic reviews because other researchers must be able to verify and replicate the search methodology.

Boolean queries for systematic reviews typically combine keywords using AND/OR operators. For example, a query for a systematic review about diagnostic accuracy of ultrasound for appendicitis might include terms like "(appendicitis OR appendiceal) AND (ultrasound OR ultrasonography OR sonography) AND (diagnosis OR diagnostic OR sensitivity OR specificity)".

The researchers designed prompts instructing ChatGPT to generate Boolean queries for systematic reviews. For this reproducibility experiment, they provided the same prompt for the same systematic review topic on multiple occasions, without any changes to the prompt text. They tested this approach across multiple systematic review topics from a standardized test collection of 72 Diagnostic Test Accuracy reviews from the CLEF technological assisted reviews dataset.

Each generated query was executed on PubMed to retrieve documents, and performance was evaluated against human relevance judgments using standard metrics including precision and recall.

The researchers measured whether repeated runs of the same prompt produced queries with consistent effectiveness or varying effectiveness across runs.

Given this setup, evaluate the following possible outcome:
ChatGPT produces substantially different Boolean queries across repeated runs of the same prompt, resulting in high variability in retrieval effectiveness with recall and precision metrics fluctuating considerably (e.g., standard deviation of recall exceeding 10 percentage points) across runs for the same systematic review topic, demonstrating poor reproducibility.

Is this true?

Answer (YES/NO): NO